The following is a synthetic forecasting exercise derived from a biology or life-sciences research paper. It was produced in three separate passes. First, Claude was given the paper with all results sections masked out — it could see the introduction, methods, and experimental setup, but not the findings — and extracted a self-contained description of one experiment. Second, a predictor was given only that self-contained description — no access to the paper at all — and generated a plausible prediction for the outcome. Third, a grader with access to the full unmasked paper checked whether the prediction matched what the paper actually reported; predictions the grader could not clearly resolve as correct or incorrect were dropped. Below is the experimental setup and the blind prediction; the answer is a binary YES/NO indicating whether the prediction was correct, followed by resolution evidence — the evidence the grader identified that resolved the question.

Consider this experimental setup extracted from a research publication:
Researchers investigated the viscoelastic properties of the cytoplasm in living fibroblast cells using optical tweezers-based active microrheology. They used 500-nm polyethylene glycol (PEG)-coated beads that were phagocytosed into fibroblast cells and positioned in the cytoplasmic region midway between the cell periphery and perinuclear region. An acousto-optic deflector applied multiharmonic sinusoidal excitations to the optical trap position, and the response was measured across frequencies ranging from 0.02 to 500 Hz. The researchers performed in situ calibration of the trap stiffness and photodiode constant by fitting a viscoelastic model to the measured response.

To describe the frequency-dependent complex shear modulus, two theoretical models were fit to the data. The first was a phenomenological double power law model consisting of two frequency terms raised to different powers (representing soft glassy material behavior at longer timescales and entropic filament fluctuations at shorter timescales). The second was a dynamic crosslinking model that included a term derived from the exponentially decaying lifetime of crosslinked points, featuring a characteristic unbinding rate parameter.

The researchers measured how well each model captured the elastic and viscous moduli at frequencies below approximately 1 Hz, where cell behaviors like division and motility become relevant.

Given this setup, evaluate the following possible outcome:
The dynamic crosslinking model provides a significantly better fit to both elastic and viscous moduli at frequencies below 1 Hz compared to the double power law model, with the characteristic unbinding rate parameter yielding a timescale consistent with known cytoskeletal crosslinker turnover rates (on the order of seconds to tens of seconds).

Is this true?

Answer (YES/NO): YES